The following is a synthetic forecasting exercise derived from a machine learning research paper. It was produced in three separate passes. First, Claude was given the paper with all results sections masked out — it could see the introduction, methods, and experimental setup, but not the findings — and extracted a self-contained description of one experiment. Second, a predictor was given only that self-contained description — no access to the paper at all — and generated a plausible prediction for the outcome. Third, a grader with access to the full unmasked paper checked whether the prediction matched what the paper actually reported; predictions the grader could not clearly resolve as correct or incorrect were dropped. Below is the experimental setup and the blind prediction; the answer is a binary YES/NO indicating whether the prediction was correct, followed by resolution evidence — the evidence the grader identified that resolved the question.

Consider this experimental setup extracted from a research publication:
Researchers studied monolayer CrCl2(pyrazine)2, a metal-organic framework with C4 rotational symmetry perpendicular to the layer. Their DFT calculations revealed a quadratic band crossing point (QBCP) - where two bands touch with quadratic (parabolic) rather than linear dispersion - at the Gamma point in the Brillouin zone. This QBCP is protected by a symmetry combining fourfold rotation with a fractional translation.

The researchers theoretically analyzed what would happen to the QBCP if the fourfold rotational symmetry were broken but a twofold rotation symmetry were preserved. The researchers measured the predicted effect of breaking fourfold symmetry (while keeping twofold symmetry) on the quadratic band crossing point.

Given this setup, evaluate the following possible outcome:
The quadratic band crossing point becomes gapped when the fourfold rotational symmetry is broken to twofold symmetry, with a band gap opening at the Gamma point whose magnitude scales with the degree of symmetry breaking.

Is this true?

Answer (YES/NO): NO